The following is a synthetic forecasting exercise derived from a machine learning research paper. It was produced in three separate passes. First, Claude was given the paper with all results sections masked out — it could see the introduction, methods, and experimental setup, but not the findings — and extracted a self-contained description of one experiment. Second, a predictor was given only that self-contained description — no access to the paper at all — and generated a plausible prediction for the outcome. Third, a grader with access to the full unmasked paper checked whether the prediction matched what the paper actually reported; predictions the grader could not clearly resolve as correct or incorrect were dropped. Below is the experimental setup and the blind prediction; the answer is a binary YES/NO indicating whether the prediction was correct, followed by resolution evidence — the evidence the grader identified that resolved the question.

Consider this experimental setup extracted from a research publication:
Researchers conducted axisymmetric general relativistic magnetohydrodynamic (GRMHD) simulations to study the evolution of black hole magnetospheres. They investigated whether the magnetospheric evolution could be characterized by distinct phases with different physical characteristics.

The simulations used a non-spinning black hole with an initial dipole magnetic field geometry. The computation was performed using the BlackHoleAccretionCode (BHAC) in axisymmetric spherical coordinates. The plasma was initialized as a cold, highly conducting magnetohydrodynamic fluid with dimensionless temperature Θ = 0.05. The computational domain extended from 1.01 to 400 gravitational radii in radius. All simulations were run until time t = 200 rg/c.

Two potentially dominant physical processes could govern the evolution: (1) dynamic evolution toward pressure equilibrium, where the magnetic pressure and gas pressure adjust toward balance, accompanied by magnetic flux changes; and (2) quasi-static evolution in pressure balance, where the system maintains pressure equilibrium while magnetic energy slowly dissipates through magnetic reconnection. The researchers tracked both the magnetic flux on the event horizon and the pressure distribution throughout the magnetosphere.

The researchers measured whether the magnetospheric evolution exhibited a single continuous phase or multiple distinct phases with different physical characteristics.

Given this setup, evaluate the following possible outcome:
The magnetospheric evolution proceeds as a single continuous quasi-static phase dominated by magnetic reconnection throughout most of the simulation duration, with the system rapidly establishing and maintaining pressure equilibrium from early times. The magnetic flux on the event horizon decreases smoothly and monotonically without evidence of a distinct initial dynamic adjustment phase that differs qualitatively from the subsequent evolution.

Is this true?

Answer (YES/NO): NO